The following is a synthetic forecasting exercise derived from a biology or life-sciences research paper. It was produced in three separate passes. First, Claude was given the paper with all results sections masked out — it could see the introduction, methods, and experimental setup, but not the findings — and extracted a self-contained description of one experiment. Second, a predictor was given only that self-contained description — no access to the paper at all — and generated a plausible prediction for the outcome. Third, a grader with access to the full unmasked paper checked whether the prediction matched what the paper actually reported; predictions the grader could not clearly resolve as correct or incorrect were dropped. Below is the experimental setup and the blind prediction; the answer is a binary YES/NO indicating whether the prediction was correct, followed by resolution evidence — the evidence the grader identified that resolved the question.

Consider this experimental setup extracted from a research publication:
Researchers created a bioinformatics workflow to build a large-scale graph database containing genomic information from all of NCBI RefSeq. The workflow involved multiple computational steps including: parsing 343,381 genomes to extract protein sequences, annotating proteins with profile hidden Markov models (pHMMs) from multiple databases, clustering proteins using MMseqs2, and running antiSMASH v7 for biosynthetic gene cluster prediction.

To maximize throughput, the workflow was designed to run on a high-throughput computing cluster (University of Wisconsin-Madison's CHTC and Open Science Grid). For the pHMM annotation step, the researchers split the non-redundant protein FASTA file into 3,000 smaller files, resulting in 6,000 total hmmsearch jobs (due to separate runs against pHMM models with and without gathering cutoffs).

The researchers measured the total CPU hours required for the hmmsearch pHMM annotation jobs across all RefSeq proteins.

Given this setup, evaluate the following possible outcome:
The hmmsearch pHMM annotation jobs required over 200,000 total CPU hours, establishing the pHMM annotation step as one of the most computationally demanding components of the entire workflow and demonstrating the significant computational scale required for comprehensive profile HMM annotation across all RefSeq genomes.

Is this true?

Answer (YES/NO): NO